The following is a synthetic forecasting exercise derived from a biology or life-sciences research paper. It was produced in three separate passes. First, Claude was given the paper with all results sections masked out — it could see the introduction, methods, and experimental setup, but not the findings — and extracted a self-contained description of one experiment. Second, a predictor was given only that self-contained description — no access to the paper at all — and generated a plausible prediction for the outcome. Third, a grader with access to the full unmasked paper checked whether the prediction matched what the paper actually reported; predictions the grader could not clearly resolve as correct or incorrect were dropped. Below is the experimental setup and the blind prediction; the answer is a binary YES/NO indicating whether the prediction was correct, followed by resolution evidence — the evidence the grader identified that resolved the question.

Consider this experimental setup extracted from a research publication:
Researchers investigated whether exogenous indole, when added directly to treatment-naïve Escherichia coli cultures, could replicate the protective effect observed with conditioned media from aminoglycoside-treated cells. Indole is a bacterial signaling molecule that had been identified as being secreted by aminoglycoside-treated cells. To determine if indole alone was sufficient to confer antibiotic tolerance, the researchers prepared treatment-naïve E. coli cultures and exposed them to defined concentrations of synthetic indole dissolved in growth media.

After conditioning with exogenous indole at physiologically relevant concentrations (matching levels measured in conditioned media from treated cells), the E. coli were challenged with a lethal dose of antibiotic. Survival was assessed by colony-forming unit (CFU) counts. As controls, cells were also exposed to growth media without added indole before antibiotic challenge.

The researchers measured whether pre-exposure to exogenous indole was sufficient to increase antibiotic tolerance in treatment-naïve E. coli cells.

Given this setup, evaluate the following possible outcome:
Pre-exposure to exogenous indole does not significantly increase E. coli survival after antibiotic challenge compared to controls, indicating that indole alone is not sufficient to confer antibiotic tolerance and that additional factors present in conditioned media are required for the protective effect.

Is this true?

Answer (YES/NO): NO